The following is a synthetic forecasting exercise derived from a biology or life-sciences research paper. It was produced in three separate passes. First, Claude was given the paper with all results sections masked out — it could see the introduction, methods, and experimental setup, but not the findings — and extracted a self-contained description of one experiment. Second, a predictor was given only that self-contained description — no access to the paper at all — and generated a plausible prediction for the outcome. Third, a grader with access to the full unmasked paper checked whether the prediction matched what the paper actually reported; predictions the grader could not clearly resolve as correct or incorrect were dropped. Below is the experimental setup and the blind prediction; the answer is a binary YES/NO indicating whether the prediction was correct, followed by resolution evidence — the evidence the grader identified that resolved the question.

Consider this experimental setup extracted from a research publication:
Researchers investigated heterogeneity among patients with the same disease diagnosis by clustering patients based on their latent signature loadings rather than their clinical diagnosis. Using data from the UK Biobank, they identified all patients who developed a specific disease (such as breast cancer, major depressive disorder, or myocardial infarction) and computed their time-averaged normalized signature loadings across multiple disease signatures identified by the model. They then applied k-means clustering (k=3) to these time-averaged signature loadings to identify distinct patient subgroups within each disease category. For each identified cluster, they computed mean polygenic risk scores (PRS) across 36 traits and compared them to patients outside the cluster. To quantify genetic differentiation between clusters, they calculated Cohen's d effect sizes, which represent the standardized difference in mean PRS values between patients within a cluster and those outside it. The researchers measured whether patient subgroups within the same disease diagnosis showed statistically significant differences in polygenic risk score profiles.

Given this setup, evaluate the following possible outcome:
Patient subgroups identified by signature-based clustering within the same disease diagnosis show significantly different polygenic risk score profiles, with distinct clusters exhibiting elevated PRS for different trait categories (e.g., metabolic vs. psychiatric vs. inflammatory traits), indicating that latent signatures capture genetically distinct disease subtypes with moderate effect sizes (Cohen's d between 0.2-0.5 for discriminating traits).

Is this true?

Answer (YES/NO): NO